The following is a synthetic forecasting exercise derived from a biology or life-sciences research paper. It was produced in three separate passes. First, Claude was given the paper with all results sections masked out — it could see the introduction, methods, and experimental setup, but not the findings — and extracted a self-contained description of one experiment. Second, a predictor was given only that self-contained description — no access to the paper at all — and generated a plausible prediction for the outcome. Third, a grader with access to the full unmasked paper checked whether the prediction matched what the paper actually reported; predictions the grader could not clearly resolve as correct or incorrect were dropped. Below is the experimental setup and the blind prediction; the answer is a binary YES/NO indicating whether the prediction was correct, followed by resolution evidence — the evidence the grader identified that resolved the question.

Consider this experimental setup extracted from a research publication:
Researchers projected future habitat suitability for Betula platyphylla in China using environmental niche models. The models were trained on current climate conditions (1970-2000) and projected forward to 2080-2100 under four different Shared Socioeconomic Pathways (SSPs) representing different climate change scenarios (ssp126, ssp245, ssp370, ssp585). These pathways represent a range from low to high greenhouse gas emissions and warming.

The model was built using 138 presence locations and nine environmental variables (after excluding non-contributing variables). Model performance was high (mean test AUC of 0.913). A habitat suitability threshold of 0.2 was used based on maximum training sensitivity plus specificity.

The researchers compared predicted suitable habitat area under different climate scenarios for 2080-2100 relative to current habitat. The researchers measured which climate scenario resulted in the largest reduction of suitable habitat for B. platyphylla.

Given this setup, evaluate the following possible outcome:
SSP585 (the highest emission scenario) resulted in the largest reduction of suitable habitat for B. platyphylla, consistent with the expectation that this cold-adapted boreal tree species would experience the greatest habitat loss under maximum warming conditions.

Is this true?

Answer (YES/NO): NO